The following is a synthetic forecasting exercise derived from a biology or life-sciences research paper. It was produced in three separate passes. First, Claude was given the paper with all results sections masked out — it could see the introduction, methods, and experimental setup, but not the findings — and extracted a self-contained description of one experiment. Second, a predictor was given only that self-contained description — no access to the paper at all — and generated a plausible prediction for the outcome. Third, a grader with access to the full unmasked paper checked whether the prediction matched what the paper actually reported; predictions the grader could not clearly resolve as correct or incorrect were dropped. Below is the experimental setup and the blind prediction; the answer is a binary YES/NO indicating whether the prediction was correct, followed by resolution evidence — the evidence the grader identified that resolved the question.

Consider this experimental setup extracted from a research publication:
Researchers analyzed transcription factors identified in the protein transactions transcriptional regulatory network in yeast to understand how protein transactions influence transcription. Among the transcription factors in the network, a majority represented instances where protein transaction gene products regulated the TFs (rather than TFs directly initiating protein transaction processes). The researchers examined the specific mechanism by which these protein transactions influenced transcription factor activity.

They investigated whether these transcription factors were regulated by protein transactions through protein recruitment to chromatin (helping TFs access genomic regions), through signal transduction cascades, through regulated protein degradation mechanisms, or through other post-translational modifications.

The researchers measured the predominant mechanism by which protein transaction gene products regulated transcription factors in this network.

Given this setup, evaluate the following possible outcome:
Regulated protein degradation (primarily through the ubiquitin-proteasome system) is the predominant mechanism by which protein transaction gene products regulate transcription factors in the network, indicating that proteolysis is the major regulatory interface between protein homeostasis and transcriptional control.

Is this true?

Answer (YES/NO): NO